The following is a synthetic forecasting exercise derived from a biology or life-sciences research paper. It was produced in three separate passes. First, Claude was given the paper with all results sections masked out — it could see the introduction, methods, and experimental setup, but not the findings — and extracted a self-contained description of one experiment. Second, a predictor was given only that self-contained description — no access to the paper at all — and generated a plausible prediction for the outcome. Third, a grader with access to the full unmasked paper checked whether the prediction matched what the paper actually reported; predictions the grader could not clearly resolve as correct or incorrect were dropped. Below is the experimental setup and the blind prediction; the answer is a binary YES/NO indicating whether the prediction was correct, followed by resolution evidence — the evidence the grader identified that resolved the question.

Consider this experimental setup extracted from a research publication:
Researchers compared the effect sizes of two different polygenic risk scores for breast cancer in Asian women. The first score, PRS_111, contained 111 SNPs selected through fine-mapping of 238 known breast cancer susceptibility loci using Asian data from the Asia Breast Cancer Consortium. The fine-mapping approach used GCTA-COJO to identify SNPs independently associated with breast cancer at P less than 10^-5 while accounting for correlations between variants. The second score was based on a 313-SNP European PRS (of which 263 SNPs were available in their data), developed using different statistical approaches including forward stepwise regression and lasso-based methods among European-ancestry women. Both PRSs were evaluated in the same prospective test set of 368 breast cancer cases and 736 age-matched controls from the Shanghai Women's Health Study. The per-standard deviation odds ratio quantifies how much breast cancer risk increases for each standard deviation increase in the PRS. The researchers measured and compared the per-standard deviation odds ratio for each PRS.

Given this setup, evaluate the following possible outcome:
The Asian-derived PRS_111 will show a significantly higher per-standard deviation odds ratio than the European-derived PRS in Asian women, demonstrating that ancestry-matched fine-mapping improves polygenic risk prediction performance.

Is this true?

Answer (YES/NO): NO